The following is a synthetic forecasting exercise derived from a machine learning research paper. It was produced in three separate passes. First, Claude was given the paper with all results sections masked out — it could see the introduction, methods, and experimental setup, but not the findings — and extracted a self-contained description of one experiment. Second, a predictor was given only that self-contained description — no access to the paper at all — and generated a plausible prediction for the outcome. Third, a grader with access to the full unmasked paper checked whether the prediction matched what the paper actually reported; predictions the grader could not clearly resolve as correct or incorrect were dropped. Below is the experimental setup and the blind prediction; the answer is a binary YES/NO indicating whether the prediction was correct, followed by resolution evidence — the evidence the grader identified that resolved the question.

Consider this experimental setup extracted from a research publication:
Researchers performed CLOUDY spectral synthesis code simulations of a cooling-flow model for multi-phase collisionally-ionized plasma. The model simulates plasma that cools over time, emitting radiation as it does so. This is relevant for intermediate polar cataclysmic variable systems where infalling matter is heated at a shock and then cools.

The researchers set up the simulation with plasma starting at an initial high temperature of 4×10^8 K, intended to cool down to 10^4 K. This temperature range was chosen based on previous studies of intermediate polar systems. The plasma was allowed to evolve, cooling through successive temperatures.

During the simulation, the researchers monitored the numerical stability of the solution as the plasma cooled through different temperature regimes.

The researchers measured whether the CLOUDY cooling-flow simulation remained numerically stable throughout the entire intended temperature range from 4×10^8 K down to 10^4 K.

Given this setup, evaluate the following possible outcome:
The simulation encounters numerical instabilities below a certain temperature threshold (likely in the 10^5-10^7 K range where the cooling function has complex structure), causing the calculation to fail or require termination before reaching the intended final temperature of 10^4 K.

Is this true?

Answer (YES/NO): YES